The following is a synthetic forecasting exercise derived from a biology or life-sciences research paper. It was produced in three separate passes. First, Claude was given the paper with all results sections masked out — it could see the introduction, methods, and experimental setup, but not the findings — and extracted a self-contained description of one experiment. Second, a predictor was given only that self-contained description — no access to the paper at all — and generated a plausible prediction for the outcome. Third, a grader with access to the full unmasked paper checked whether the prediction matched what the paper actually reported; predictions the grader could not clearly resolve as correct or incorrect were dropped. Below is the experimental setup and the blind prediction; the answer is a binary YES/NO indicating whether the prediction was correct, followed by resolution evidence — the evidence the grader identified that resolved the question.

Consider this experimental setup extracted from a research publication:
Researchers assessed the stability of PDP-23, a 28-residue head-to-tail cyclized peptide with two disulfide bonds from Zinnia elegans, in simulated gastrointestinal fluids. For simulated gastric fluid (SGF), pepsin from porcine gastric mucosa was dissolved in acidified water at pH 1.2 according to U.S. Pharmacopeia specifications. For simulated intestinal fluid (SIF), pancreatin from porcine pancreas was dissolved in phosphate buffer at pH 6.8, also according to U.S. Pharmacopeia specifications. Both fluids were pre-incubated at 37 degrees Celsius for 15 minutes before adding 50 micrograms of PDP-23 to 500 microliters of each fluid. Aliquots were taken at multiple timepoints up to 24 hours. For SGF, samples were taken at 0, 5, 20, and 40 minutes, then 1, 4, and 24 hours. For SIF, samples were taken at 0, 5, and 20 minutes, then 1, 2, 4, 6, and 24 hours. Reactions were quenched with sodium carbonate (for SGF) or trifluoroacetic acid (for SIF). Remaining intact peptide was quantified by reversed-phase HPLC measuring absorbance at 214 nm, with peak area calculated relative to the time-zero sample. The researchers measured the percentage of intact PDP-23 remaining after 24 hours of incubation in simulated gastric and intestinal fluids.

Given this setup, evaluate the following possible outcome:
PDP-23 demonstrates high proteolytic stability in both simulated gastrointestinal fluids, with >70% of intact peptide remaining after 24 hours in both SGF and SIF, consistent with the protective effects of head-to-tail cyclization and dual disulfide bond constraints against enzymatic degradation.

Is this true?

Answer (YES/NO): NO